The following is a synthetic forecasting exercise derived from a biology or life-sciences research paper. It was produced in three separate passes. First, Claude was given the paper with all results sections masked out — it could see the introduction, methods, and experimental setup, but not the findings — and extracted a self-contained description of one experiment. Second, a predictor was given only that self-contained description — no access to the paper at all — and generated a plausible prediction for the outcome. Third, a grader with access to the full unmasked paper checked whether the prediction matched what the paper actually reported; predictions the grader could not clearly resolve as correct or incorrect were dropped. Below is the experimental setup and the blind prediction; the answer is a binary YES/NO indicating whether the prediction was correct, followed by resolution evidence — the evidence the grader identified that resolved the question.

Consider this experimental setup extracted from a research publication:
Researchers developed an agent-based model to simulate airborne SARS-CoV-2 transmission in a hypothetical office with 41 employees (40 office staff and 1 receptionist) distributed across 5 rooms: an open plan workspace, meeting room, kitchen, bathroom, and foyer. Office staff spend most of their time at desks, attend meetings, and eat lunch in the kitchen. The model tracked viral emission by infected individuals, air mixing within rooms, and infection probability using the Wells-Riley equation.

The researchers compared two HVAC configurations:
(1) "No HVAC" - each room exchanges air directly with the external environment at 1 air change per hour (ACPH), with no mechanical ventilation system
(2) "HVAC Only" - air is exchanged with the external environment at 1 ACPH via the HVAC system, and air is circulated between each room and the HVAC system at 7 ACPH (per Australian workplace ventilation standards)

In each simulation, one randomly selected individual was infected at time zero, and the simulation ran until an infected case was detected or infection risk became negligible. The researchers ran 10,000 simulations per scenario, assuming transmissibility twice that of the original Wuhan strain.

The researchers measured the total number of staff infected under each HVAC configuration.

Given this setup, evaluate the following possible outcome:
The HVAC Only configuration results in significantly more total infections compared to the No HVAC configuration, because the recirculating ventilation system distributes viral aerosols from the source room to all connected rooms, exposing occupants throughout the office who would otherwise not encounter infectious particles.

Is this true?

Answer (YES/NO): NO